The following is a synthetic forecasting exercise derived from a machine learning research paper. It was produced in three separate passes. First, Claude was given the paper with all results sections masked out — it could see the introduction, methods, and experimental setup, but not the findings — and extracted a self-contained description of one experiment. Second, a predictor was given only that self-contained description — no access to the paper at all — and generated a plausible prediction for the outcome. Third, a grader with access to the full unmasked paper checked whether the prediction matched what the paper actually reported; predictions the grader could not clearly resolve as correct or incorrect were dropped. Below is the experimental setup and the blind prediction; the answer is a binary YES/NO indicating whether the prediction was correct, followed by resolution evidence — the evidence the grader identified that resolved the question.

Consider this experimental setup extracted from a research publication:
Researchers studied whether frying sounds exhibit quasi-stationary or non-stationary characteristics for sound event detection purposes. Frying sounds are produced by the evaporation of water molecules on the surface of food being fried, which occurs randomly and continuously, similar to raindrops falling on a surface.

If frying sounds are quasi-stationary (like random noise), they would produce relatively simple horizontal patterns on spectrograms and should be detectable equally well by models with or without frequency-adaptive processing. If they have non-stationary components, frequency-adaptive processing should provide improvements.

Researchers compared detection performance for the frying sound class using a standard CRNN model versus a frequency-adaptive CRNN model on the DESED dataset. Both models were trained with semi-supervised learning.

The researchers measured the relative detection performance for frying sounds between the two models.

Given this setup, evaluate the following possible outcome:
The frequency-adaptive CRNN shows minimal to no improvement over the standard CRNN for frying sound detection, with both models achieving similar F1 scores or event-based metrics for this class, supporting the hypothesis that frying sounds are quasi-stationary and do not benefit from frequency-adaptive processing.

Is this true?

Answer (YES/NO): NO